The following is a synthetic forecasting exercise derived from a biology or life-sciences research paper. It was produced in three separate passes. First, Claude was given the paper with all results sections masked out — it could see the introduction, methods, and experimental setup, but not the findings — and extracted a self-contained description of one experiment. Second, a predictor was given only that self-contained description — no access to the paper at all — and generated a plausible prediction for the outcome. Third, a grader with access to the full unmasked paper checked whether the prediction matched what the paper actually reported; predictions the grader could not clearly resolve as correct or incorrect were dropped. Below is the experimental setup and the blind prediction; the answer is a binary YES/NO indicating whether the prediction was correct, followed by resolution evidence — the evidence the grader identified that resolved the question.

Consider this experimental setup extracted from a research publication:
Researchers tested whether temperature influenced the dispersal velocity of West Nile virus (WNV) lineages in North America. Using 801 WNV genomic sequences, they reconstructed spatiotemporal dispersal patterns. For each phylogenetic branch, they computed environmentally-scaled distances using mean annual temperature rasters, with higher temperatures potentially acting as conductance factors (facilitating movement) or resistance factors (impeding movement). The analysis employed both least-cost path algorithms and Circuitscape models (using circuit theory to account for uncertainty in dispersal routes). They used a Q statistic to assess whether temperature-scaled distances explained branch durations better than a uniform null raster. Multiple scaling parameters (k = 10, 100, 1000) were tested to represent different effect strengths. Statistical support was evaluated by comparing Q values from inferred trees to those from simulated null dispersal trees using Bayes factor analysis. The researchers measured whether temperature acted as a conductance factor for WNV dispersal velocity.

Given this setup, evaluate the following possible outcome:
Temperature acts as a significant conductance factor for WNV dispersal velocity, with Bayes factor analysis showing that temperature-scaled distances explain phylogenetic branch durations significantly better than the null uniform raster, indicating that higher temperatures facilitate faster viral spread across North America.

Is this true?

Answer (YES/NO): YES